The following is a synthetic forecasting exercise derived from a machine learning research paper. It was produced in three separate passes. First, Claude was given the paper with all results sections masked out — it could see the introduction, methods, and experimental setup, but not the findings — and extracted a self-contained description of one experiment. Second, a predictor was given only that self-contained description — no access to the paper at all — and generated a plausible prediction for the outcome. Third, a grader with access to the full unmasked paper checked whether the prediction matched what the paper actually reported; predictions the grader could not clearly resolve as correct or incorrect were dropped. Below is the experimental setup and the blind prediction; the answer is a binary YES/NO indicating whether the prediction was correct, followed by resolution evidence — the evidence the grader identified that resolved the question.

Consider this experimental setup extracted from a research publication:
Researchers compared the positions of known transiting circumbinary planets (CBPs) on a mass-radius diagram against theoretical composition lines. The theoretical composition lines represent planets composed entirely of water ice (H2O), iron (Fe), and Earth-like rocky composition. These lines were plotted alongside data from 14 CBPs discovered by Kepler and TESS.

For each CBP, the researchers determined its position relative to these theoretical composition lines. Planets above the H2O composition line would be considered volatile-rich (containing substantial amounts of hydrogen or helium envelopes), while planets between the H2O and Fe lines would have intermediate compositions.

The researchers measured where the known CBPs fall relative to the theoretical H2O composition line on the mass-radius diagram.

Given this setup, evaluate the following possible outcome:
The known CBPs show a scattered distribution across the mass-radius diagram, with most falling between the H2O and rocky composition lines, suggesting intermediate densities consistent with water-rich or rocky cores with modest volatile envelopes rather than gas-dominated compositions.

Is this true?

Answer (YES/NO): NO